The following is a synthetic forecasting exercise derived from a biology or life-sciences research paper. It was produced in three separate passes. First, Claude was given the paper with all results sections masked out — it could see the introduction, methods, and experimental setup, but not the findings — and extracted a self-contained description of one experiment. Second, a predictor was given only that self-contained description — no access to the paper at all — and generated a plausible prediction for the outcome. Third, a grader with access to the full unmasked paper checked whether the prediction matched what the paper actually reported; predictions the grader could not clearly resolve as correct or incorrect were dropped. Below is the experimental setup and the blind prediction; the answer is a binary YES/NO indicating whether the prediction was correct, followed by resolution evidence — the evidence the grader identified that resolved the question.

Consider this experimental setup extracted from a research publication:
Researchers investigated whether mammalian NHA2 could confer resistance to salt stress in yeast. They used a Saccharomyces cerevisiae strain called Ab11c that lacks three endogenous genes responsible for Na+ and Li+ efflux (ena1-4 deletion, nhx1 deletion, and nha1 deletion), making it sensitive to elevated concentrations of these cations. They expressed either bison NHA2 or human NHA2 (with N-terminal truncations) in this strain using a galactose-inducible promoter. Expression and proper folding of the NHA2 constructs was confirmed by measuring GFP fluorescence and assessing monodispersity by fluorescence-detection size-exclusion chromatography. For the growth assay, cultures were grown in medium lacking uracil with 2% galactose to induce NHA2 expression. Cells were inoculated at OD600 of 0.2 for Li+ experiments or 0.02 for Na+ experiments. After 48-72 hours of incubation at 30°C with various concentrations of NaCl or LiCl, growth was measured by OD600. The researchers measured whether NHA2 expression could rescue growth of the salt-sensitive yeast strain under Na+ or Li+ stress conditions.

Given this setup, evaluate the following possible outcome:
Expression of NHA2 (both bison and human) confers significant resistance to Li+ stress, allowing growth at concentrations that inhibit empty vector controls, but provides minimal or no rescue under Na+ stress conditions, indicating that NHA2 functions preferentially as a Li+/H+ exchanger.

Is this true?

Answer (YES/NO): NO